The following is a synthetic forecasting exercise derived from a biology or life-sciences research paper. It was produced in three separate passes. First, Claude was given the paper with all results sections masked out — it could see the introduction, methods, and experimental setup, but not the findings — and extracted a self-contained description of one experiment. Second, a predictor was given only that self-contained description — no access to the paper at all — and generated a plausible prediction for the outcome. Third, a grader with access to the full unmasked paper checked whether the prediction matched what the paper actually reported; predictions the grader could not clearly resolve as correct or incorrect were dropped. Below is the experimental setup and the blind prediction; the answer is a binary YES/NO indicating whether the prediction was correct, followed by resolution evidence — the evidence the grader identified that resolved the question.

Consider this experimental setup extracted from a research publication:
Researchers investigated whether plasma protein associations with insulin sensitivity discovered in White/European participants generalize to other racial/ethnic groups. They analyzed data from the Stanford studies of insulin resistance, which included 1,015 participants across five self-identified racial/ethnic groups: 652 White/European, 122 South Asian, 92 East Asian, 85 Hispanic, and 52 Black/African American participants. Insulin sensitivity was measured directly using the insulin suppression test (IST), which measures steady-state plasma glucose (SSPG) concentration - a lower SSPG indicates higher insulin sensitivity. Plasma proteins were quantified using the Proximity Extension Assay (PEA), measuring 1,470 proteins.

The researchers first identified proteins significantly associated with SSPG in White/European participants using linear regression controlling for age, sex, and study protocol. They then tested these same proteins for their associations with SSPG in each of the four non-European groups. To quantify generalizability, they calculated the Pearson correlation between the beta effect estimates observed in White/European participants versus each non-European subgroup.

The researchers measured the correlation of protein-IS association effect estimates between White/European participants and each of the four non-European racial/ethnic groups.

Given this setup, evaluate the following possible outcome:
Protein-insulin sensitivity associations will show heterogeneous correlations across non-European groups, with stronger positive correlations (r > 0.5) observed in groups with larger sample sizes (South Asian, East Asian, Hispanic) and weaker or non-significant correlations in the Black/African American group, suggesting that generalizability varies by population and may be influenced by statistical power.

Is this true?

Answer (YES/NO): NO